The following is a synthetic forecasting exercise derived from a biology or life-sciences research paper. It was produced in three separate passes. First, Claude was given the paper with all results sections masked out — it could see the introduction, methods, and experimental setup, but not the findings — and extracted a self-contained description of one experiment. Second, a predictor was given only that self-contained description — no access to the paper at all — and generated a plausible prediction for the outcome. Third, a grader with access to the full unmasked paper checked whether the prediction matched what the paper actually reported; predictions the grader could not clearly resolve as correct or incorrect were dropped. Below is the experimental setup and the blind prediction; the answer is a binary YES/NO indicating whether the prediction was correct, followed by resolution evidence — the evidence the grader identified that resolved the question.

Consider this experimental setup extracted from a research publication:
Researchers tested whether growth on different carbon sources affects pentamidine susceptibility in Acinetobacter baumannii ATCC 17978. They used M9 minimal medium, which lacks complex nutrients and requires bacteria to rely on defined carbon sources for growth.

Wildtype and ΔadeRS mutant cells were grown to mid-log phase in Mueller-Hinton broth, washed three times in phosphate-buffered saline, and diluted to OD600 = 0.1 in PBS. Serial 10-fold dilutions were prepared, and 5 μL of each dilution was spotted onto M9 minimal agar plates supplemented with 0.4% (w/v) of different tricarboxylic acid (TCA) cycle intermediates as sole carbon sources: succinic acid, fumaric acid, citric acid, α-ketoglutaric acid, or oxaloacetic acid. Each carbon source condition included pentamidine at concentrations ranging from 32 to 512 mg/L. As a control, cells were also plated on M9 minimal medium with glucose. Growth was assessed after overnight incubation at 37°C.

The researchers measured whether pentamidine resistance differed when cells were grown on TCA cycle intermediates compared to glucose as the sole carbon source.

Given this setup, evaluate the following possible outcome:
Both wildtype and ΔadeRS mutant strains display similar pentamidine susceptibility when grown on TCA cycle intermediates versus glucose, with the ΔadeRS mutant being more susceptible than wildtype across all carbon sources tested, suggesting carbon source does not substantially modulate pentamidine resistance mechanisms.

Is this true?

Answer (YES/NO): NO